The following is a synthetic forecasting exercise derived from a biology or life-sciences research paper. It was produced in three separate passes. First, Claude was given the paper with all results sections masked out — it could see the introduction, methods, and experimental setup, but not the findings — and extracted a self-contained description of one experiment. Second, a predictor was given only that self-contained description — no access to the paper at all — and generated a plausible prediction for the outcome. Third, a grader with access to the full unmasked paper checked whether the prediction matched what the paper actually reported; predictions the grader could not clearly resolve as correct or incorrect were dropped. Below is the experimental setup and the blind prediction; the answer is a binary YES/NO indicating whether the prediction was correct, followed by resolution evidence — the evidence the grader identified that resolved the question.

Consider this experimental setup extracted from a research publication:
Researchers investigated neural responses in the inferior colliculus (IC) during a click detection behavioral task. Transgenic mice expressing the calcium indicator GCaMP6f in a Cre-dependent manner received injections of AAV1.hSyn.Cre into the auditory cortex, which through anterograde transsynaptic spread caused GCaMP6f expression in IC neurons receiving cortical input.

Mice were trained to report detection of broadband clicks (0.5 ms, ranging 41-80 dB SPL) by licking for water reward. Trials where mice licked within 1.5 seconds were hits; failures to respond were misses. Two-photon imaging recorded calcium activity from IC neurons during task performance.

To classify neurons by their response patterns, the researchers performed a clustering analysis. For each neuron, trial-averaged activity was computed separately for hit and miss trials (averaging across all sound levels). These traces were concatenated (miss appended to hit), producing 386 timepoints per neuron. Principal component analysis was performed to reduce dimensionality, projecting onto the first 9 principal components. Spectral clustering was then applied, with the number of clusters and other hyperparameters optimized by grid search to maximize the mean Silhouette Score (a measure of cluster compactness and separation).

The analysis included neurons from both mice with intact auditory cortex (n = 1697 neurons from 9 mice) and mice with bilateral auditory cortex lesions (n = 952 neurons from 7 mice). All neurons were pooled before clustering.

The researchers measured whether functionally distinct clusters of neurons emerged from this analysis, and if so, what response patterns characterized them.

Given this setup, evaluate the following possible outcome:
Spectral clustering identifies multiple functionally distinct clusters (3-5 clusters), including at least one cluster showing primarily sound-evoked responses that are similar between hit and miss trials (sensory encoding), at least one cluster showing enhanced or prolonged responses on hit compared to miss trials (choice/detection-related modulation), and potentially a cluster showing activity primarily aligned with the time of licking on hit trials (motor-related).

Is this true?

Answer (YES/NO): NO